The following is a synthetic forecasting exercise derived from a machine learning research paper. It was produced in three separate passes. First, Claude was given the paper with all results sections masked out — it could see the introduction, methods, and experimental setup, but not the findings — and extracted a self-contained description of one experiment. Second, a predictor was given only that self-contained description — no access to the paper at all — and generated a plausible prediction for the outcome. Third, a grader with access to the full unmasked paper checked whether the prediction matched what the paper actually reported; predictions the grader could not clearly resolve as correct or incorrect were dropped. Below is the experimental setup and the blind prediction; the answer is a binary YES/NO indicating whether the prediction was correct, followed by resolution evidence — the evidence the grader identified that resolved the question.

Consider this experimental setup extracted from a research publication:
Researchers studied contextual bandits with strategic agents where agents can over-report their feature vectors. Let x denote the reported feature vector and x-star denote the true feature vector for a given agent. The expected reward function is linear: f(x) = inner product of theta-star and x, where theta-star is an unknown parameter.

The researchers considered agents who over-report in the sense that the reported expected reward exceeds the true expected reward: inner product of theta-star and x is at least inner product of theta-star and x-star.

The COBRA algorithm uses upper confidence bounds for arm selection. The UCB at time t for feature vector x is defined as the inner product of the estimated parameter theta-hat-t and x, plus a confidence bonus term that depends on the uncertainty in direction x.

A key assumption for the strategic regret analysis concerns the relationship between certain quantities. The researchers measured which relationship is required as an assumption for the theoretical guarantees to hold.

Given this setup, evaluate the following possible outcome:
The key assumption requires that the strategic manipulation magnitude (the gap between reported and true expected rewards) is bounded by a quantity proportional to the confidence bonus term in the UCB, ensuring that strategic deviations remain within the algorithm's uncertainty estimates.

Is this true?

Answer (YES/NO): NO